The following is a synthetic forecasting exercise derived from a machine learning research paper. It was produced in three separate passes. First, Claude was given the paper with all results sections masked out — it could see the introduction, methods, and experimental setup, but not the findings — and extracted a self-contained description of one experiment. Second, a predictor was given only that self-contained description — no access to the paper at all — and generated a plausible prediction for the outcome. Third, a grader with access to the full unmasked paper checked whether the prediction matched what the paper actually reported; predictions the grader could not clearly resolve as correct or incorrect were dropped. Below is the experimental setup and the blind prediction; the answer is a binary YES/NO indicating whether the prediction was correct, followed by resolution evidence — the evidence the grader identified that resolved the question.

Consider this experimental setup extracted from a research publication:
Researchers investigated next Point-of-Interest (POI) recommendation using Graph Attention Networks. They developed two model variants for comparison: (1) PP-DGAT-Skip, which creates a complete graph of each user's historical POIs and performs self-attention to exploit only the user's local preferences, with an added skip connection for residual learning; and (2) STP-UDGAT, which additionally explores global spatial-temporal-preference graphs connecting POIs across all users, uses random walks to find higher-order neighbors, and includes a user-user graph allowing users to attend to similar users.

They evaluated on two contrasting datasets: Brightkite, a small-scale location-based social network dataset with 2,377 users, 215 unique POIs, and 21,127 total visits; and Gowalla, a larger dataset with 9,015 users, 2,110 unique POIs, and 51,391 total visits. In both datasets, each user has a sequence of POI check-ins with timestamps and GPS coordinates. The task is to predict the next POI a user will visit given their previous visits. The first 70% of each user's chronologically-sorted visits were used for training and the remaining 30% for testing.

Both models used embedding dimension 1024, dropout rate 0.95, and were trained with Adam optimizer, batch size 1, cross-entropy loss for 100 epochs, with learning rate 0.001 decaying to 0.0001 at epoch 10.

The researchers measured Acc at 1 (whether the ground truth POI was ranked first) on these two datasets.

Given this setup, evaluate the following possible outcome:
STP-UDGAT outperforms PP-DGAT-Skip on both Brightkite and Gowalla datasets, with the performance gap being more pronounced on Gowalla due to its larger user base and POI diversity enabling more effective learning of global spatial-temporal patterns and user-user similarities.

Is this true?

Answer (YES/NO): NO